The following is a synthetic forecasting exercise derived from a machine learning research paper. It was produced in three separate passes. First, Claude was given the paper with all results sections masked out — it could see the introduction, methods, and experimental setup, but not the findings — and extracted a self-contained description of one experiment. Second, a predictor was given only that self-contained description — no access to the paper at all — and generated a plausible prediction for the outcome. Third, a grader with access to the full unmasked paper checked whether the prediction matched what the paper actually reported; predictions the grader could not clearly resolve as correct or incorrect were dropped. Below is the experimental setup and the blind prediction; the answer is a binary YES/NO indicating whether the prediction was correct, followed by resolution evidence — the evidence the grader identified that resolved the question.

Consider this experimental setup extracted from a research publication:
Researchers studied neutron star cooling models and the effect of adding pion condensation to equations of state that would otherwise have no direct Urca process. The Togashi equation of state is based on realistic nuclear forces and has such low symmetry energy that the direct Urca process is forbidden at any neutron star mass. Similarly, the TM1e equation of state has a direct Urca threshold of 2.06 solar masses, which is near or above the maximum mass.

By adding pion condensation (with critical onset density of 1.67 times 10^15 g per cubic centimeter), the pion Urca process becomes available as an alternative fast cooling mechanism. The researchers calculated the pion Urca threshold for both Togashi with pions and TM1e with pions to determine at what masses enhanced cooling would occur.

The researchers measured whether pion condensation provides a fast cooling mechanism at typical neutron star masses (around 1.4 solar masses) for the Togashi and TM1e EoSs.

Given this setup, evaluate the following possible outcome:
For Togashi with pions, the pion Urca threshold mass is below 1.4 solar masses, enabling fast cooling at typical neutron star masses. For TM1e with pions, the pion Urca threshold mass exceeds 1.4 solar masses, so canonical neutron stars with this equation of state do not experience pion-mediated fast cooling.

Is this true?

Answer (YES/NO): NO